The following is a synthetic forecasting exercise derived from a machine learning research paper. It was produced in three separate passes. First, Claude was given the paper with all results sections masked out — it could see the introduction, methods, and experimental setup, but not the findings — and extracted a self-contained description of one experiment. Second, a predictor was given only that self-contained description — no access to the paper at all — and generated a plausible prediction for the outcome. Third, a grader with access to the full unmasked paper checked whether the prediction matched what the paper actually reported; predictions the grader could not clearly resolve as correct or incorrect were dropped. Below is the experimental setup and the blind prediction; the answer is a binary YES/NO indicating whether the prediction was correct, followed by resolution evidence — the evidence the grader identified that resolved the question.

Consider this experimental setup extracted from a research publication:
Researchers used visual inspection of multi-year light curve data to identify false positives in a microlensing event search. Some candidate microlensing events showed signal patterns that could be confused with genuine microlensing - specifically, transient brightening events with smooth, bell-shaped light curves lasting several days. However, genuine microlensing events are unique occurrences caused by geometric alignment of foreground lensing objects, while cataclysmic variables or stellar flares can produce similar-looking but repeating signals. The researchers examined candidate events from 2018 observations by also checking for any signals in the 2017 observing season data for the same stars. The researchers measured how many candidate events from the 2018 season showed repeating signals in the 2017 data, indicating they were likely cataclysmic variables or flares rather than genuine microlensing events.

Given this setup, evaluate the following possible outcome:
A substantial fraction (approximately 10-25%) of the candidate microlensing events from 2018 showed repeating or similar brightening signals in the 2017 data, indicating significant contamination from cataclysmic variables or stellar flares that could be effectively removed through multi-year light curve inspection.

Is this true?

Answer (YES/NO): NO